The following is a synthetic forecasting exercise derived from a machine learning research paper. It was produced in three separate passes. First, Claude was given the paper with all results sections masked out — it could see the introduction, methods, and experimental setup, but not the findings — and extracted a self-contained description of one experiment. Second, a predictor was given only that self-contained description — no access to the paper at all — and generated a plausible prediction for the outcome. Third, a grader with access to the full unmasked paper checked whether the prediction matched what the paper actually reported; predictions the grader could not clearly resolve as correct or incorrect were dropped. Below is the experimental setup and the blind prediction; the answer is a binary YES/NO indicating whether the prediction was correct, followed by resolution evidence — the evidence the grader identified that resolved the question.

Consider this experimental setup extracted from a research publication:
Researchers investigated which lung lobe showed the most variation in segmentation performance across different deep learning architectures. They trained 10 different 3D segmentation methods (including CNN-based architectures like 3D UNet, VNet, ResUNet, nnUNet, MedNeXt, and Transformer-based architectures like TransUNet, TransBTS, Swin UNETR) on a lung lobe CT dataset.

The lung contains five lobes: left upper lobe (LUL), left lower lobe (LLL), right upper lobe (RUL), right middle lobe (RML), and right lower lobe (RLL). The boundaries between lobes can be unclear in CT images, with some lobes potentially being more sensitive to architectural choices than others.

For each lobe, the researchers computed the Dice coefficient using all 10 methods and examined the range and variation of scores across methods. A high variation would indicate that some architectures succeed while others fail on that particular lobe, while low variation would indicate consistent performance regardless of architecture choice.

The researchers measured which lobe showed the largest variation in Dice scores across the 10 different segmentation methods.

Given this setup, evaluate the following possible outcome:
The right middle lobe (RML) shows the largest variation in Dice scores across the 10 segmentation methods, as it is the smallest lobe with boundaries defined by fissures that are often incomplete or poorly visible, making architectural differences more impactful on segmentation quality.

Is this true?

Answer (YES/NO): YES